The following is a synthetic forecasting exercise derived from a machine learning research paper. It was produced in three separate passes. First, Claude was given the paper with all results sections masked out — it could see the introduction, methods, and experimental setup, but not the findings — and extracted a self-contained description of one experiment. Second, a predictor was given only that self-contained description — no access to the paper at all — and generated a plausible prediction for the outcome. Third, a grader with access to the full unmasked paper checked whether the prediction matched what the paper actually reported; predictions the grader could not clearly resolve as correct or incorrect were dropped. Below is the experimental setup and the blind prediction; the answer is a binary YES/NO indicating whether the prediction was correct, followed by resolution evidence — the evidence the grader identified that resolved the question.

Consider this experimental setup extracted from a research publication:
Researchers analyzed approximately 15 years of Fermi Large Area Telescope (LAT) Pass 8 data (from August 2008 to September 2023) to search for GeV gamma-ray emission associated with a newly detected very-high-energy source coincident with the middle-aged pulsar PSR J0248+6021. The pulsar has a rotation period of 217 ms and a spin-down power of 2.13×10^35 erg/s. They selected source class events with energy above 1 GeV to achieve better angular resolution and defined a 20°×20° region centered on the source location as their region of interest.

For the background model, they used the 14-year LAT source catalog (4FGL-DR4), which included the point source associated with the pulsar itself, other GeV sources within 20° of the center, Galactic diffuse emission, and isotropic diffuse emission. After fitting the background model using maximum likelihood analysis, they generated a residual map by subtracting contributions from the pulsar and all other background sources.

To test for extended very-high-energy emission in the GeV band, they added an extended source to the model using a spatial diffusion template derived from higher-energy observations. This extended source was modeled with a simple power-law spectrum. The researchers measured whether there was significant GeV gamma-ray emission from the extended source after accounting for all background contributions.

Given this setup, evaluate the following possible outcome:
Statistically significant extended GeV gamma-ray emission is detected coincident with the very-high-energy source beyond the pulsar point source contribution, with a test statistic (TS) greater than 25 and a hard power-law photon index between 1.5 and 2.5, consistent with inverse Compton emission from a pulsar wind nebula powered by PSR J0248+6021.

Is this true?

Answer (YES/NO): NO